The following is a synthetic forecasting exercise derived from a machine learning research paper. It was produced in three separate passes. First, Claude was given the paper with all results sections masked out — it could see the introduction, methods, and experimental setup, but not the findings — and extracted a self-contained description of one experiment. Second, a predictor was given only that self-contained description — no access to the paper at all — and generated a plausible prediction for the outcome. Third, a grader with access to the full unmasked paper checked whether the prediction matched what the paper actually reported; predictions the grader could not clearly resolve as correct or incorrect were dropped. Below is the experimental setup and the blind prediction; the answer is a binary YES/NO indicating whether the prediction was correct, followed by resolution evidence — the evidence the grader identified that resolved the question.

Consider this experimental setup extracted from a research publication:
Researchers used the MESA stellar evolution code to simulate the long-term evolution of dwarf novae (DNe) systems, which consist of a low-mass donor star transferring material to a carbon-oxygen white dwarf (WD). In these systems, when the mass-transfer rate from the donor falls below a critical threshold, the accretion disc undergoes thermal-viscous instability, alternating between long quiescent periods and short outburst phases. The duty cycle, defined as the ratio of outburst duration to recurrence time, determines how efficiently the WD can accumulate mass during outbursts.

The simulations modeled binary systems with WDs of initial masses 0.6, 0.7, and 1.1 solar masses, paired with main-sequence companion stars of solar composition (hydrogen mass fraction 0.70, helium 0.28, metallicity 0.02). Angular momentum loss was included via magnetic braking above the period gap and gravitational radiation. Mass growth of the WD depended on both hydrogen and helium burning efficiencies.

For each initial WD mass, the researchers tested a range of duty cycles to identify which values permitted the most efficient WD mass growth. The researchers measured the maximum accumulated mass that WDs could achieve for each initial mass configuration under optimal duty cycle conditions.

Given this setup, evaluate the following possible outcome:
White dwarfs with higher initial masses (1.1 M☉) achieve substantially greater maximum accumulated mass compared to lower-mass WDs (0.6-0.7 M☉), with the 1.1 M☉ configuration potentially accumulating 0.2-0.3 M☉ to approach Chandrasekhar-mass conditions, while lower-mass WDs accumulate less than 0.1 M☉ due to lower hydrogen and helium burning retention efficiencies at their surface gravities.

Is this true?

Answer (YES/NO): NO